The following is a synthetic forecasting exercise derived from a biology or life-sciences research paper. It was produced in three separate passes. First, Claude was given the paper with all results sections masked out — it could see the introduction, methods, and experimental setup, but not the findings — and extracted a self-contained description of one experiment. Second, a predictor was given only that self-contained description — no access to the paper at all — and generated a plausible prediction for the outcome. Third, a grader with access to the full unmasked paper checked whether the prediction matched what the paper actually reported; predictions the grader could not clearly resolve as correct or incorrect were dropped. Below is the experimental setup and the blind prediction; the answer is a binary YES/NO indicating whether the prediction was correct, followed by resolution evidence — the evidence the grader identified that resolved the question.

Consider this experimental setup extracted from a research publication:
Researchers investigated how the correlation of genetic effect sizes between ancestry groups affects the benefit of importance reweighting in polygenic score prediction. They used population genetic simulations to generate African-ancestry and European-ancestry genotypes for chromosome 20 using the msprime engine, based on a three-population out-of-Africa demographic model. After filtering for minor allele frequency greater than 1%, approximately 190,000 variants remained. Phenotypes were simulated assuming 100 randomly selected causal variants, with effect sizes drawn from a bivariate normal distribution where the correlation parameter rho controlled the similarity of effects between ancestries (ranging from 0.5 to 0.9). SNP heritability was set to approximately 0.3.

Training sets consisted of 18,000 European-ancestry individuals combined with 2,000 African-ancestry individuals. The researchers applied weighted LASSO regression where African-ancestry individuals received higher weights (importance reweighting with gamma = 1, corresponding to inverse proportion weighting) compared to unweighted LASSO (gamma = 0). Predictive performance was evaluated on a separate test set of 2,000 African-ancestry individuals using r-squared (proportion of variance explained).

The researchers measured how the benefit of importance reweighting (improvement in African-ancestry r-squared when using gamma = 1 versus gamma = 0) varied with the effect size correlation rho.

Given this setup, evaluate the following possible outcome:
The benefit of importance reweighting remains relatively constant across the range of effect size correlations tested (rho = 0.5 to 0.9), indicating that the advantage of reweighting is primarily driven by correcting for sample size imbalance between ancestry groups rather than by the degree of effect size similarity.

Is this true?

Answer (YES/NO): NO